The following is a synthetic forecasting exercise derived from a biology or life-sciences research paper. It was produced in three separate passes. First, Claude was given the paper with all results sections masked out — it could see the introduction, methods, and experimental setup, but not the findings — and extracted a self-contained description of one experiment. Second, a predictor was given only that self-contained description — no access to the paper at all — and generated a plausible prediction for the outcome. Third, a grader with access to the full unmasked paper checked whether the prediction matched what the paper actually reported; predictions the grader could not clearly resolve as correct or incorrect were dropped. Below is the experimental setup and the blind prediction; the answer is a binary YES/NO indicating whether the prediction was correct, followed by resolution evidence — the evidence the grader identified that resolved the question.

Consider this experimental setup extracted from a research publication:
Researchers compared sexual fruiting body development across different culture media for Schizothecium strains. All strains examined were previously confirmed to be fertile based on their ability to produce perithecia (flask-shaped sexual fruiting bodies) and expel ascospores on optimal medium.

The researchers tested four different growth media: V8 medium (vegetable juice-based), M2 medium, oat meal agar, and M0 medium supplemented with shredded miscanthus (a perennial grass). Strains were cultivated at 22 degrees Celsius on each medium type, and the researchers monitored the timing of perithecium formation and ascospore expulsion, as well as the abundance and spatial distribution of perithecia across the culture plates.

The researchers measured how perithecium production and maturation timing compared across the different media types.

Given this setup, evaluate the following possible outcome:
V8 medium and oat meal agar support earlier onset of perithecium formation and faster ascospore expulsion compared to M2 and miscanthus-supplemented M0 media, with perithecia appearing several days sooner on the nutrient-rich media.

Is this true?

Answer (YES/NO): NO